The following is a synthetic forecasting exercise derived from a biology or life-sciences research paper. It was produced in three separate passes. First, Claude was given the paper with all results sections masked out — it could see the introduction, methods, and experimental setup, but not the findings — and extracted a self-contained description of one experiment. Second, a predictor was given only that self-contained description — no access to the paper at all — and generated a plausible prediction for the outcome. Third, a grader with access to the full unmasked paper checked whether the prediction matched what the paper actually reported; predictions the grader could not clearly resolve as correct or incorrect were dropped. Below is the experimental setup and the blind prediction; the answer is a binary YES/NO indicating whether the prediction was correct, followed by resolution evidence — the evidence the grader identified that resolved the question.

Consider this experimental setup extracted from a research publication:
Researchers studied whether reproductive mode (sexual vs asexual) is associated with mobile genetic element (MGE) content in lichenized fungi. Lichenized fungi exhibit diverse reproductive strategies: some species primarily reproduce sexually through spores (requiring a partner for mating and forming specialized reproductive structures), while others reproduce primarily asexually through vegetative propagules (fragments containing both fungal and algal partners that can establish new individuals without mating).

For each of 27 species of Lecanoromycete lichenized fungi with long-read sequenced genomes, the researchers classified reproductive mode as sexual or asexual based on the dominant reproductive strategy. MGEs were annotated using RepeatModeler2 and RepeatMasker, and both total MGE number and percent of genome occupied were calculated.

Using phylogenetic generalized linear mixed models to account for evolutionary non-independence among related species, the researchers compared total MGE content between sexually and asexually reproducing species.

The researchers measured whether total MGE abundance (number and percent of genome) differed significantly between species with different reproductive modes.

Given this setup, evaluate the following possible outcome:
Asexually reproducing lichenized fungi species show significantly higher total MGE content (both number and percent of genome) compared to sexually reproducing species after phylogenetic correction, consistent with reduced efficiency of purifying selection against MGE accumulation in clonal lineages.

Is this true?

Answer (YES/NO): NO